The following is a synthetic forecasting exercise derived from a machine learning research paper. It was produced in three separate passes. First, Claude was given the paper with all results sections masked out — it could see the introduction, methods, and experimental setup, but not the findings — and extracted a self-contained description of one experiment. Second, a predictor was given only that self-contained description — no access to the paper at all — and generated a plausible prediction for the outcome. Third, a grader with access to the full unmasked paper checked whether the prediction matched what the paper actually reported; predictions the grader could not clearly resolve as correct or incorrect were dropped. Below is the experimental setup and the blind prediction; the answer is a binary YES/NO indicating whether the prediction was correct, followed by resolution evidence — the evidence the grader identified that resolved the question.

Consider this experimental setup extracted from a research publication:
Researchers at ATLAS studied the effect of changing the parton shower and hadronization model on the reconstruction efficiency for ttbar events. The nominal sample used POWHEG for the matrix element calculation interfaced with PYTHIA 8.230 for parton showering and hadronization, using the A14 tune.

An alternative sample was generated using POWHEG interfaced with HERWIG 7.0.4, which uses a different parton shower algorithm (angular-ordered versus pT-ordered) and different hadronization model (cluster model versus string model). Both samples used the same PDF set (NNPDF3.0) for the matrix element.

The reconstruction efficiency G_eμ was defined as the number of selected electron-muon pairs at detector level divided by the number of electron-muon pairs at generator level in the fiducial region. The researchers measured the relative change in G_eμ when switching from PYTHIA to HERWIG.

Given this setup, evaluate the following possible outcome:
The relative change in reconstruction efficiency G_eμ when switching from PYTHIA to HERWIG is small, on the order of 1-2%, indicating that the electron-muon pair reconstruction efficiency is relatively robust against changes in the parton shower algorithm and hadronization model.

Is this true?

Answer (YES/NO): NO